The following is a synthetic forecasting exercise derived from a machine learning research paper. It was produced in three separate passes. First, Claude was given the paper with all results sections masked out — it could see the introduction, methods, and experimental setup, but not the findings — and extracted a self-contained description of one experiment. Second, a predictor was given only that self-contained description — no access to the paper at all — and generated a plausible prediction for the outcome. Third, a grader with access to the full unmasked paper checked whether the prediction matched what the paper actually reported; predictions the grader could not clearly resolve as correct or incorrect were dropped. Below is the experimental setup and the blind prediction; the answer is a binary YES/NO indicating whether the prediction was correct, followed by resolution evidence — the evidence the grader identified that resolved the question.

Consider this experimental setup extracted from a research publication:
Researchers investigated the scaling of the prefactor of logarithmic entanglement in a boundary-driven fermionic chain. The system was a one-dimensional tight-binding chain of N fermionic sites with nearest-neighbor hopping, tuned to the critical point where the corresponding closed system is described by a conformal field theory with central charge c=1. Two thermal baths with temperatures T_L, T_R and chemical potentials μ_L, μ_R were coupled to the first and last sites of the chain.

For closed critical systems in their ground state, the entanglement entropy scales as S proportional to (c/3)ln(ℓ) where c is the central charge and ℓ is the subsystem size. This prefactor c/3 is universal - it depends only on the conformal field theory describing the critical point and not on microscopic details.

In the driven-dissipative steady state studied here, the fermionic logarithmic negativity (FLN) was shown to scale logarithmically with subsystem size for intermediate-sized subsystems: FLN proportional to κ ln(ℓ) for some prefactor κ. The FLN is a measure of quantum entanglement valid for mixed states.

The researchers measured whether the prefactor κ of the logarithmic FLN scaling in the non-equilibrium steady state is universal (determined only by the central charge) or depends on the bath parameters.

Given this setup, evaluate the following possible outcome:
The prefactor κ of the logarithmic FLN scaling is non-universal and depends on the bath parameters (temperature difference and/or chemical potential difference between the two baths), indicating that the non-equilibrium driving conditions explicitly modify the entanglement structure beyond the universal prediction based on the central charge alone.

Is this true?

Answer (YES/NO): YES